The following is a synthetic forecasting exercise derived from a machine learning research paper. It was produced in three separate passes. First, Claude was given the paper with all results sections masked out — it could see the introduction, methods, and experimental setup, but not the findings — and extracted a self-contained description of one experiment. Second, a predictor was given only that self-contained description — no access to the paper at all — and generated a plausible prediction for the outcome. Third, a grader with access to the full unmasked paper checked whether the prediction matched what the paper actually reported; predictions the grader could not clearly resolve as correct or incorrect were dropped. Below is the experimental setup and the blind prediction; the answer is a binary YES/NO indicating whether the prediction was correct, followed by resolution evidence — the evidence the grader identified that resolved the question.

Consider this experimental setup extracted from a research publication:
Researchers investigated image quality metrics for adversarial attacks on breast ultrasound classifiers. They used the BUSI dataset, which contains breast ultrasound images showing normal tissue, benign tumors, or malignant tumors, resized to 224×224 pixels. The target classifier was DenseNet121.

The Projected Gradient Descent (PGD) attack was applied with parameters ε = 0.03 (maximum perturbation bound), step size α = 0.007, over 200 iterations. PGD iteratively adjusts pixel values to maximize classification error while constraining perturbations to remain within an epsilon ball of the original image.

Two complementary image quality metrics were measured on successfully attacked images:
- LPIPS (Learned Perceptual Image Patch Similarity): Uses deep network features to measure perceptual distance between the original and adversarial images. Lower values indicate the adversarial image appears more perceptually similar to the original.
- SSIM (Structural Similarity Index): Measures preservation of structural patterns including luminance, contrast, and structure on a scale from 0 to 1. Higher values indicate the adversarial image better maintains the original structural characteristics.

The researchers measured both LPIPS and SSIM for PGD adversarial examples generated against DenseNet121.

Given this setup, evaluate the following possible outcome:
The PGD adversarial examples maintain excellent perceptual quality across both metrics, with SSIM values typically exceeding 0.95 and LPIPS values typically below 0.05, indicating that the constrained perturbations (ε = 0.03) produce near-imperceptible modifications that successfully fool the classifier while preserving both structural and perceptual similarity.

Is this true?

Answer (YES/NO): NO